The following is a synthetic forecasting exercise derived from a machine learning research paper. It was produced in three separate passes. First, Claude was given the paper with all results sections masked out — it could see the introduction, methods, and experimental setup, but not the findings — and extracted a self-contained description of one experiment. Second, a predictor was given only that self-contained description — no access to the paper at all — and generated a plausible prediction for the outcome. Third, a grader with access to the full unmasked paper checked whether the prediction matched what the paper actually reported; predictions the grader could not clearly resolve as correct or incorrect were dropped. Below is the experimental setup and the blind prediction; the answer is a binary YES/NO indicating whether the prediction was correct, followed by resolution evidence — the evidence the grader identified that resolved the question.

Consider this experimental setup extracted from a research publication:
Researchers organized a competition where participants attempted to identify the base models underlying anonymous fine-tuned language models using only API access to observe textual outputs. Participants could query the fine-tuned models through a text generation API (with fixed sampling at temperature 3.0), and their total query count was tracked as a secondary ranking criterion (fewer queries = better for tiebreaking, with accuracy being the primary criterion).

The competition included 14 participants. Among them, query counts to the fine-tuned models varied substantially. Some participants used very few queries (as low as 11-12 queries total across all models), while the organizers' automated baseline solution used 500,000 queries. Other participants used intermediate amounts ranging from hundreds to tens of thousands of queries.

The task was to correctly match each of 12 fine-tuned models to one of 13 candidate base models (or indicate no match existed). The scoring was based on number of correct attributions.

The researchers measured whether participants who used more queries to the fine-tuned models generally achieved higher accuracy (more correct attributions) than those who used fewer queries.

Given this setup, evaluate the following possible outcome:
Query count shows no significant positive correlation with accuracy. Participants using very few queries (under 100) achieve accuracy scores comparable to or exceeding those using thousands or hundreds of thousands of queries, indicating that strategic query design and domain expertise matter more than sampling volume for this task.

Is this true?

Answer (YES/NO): NO